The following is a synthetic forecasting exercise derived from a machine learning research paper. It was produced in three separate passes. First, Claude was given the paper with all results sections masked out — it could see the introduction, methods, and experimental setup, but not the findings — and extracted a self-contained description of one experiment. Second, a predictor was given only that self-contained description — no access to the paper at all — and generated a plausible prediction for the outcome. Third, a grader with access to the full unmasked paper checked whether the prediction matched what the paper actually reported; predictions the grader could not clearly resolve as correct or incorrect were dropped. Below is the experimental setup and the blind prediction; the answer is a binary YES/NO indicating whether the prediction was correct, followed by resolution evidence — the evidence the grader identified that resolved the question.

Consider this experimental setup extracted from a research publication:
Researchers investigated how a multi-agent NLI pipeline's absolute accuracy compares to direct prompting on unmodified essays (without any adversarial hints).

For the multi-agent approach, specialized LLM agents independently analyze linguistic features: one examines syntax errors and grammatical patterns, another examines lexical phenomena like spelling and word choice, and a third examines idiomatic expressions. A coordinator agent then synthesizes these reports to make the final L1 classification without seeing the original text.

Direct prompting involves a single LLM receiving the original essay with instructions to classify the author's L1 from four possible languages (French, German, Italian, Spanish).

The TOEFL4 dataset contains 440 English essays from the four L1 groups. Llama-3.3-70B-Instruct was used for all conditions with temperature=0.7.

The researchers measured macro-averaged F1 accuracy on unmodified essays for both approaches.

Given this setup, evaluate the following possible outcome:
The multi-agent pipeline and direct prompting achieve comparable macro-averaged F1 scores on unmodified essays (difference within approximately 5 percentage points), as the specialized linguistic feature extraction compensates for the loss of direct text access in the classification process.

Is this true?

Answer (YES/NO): NO